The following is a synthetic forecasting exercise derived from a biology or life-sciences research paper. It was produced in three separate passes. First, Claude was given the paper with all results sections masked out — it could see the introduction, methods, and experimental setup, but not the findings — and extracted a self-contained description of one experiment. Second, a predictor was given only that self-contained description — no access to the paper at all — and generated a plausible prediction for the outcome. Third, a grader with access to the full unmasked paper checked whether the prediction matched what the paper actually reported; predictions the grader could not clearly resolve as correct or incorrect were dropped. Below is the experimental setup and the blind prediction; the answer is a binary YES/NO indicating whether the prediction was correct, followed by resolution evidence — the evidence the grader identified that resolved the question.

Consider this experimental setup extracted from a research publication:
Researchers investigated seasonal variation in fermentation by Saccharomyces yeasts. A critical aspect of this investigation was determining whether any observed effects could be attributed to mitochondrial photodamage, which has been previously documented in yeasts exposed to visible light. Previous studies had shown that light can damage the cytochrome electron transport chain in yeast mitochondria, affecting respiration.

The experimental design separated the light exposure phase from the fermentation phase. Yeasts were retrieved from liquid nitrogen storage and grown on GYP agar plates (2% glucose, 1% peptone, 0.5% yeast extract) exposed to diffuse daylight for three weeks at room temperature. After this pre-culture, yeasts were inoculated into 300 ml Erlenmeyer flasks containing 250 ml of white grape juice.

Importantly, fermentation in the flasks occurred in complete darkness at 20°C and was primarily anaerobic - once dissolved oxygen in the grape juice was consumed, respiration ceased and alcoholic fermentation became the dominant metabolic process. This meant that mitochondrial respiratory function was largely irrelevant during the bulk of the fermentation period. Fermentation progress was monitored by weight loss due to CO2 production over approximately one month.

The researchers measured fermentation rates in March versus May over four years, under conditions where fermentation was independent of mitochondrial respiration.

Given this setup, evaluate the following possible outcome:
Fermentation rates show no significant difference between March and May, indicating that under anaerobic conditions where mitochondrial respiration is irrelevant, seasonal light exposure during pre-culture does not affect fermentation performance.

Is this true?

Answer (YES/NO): NO